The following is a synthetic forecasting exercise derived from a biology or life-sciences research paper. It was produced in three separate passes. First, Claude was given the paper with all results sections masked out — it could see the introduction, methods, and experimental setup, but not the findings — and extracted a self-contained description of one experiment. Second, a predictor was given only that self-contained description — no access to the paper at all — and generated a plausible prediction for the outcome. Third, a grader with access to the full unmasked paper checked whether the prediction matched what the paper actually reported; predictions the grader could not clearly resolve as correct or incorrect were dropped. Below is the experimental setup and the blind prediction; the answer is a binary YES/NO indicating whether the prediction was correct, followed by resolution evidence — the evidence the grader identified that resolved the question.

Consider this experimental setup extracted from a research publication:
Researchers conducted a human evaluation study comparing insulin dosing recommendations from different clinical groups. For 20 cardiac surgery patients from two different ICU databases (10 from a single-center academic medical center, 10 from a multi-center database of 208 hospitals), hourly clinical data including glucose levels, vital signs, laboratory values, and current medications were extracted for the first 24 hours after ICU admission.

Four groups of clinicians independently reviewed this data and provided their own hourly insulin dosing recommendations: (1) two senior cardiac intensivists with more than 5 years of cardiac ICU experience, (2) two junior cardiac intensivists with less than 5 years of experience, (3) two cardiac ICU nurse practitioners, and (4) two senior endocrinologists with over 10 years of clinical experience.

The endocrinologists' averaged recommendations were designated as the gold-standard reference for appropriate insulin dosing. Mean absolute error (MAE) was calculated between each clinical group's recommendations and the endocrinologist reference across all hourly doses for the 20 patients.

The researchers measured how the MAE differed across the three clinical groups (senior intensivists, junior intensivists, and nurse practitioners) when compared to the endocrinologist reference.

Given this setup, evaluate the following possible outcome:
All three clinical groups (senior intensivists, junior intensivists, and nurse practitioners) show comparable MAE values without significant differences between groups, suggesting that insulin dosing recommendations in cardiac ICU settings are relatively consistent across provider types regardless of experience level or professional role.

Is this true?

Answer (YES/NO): NO